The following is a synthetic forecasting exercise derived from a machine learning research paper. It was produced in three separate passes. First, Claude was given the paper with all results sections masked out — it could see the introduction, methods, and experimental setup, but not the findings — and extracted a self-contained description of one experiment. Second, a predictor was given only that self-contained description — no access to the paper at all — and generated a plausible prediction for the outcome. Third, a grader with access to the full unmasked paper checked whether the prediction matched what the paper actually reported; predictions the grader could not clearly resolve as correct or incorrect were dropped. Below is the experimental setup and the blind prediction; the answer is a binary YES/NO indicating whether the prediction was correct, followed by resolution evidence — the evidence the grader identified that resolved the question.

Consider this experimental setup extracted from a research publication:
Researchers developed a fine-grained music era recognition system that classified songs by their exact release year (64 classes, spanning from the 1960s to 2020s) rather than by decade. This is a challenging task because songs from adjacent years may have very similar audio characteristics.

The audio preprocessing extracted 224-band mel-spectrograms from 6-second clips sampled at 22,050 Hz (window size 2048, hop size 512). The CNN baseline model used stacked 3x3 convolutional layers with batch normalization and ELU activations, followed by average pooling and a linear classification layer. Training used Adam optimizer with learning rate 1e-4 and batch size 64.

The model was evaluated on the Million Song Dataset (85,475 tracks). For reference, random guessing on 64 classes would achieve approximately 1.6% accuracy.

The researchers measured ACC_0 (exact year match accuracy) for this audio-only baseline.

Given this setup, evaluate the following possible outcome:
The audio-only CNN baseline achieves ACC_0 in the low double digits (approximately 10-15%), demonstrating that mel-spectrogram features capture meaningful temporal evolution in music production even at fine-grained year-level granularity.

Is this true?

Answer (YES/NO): YES